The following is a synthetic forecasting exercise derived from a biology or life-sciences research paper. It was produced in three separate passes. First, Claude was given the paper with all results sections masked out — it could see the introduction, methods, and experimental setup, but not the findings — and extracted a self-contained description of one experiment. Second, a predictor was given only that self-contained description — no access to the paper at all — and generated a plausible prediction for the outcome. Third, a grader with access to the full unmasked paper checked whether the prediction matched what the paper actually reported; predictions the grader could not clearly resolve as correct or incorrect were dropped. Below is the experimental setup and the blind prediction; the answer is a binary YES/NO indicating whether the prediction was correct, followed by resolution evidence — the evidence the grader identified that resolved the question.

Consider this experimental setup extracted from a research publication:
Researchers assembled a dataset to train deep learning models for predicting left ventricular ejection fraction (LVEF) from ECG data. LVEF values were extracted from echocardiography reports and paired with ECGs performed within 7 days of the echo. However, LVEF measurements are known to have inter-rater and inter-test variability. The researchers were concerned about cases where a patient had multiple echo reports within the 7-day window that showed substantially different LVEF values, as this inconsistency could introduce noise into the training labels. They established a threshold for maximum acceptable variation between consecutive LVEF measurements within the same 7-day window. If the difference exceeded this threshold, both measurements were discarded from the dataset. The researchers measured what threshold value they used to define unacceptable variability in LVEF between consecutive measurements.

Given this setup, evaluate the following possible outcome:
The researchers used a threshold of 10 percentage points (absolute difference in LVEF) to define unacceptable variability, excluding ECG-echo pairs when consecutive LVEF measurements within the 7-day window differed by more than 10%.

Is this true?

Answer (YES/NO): YES